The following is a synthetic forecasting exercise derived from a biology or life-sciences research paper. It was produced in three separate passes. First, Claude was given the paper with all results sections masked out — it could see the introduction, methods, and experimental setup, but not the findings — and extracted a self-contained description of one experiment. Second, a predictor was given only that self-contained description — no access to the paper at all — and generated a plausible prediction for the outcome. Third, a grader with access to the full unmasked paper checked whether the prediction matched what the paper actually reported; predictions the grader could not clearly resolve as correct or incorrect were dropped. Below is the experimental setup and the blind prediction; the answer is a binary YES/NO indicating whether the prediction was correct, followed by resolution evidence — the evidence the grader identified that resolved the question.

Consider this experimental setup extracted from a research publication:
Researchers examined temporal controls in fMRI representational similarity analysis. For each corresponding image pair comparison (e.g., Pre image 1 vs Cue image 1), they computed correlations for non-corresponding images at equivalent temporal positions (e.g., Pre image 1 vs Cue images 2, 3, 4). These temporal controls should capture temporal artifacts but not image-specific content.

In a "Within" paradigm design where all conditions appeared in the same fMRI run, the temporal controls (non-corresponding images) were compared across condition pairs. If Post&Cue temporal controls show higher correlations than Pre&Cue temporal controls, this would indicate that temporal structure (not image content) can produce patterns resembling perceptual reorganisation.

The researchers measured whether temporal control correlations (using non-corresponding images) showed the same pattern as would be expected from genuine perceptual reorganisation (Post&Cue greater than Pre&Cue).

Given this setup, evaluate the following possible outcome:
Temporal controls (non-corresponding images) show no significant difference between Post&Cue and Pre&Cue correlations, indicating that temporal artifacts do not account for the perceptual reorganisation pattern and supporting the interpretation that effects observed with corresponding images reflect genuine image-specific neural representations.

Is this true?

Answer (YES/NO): NO